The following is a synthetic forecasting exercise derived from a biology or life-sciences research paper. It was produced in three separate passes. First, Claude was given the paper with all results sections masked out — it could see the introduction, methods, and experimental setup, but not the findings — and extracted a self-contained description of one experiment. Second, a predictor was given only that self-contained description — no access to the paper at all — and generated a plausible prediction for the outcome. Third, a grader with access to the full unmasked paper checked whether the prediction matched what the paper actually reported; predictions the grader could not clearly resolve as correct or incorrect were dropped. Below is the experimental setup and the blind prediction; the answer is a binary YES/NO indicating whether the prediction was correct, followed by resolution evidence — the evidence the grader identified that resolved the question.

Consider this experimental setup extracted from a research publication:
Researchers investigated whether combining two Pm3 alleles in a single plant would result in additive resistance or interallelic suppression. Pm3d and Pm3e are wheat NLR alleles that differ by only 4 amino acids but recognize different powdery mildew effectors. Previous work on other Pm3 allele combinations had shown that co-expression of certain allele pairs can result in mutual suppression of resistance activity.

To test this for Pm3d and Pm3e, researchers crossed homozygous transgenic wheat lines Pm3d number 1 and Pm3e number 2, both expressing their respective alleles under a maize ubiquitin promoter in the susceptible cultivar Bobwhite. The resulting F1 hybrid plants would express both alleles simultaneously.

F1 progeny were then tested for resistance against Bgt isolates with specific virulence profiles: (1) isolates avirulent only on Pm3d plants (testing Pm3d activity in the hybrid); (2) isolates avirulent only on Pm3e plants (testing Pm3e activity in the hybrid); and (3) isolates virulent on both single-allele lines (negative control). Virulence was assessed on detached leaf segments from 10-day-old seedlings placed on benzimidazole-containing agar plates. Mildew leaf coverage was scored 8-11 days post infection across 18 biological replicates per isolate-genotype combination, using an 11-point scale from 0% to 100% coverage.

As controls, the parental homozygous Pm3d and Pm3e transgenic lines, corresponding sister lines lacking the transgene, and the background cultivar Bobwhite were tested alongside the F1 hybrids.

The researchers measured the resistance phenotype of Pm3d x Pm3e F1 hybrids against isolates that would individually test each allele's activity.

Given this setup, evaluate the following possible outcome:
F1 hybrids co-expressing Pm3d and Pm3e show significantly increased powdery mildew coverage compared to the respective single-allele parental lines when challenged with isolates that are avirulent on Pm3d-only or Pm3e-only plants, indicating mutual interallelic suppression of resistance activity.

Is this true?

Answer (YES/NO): YES